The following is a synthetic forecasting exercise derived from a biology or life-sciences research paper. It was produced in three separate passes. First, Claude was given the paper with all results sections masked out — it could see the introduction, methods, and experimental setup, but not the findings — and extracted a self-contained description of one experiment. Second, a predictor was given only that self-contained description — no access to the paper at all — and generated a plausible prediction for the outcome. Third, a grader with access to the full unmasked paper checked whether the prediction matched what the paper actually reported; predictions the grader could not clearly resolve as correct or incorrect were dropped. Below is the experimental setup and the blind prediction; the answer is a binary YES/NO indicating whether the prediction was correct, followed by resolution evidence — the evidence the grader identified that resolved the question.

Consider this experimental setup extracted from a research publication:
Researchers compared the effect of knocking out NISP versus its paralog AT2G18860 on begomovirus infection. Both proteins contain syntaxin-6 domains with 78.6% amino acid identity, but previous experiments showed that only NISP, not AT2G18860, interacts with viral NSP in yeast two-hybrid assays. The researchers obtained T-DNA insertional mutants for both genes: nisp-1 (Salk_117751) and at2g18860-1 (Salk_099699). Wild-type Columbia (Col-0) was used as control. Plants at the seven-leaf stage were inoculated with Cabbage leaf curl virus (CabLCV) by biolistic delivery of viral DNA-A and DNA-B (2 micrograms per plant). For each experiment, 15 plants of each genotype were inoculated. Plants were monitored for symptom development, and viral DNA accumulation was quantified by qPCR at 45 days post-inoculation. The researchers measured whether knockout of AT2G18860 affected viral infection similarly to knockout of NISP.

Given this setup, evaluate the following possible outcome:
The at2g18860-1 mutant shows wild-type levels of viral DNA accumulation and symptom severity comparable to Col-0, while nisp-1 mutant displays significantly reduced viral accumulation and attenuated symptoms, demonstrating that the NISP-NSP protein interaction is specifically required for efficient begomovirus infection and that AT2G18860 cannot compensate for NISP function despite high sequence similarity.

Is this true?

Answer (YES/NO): YES